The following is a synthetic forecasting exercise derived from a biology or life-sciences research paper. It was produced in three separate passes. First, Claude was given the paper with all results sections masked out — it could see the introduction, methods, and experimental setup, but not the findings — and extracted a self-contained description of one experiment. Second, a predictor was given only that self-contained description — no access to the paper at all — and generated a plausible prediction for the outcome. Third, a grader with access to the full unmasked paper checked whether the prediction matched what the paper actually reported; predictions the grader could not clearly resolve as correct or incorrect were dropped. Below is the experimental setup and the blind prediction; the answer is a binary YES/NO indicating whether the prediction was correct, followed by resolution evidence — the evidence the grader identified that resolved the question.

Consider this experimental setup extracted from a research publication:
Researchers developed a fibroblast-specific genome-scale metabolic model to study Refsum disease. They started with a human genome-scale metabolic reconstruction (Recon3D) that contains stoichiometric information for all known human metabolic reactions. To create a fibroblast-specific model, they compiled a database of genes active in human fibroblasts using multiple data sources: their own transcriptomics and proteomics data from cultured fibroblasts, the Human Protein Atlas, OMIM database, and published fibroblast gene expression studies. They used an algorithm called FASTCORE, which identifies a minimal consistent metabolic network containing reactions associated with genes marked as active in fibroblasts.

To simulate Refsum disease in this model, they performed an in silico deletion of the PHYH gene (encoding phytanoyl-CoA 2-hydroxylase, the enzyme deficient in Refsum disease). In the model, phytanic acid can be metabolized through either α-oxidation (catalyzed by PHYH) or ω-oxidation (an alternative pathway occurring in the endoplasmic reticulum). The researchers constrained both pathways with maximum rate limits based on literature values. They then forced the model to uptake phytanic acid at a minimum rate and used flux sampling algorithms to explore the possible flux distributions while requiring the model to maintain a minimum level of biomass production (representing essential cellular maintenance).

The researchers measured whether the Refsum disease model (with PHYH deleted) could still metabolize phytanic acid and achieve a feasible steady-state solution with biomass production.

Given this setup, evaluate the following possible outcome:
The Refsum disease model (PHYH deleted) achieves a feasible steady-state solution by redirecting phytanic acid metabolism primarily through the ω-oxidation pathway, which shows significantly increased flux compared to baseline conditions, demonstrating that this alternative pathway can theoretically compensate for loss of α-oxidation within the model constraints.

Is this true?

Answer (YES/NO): NO